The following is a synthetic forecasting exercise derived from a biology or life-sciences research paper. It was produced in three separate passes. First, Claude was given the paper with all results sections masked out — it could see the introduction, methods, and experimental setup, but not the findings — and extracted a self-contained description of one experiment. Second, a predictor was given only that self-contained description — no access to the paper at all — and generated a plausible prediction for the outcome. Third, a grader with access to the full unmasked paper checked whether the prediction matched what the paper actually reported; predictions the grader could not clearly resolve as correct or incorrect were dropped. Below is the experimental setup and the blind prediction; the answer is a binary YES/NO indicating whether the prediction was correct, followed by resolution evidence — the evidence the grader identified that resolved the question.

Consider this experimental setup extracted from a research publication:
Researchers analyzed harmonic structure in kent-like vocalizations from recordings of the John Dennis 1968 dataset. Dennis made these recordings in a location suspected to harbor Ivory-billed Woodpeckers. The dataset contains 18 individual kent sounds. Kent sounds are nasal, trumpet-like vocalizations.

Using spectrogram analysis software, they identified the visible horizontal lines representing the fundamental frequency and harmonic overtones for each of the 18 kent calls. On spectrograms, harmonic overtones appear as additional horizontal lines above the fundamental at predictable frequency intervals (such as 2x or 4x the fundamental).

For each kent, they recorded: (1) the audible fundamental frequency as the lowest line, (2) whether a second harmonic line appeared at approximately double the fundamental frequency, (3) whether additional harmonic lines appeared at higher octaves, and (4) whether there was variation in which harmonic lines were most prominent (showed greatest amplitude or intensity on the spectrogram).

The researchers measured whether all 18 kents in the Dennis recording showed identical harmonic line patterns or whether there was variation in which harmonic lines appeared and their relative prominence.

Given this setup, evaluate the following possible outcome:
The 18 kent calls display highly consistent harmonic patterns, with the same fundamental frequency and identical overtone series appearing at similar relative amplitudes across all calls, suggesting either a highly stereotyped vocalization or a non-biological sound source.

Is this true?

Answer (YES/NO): NO